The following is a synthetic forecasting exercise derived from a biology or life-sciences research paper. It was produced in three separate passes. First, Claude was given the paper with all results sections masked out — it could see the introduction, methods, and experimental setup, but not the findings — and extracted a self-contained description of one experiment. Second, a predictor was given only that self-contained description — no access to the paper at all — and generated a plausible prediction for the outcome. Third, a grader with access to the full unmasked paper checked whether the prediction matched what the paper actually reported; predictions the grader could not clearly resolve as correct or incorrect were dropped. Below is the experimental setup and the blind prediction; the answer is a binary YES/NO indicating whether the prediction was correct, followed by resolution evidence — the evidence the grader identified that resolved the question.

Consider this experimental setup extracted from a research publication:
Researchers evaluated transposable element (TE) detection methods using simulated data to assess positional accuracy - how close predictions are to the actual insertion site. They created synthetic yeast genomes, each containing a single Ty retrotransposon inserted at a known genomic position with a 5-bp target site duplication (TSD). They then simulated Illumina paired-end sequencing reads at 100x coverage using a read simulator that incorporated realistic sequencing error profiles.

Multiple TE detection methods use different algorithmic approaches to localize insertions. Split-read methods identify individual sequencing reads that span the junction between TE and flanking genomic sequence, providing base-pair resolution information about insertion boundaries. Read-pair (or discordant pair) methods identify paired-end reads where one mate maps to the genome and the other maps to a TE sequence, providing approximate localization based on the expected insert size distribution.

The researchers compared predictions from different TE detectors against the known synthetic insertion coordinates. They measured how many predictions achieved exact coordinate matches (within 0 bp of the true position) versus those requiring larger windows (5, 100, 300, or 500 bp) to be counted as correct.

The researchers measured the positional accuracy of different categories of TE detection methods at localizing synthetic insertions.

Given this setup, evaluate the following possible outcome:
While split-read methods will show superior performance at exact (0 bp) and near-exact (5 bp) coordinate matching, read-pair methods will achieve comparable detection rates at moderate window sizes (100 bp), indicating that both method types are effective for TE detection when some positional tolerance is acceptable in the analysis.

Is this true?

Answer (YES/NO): NO